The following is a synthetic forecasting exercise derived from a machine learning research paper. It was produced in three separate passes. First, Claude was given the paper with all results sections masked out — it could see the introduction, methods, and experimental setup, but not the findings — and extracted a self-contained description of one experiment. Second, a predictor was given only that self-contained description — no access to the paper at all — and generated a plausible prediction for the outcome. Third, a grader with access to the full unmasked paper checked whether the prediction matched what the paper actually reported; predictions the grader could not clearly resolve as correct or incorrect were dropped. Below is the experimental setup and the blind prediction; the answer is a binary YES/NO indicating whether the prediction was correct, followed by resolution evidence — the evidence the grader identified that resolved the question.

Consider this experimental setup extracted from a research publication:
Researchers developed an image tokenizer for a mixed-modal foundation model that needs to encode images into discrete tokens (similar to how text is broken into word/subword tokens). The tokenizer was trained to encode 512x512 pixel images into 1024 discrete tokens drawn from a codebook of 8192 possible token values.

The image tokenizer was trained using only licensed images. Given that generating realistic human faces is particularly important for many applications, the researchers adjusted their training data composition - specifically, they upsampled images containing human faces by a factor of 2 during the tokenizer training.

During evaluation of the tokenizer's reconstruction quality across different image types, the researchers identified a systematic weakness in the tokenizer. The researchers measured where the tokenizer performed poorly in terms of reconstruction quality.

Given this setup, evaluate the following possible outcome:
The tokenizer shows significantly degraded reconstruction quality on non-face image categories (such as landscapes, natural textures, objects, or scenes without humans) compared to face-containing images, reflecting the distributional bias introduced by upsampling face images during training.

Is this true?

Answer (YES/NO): NO